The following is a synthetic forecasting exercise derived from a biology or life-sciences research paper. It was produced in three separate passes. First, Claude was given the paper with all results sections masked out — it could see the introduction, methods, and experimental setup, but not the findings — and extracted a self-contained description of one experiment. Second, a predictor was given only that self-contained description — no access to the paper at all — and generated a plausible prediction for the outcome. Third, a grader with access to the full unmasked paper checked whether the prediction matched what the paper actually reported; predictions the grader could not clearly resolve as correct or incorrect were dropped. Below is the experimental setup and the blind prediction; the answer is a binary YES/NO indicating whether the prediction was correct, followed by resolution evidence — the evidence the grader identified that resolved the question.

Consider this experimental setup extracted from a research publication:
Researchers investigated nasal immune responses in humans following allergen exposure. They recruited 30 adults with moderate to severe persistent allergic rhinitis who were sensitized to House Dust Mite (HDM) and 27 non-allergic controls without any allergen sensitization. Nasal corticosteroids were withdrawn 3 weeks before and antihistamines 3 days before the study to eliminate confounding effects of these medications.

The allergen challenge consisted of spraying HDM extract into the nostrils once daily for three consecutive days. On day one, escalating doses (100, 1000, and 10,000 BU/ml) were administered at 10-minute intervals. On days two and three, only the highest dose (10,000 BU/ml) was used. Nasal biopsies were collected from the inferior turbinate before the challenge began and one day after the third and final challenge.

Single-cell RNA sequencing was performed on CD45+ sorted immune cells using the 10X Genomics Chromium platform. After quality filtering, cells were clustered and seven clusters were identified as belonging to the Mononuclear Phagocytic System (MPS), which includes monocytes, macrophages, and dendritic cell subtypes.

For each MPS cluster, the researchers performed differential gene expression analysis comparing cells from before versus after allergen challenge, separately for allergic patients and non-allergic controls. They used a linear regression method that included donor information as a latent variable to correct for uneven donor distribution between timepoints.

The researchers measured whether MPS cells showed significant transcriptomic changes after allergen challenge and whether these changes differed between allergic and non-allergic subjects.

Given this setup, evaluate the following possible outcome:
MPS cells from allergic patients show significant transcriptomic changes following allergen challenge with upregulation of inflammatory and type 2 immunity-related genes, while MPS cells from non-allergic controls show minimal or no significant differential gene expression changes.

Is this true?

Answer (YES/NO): NO